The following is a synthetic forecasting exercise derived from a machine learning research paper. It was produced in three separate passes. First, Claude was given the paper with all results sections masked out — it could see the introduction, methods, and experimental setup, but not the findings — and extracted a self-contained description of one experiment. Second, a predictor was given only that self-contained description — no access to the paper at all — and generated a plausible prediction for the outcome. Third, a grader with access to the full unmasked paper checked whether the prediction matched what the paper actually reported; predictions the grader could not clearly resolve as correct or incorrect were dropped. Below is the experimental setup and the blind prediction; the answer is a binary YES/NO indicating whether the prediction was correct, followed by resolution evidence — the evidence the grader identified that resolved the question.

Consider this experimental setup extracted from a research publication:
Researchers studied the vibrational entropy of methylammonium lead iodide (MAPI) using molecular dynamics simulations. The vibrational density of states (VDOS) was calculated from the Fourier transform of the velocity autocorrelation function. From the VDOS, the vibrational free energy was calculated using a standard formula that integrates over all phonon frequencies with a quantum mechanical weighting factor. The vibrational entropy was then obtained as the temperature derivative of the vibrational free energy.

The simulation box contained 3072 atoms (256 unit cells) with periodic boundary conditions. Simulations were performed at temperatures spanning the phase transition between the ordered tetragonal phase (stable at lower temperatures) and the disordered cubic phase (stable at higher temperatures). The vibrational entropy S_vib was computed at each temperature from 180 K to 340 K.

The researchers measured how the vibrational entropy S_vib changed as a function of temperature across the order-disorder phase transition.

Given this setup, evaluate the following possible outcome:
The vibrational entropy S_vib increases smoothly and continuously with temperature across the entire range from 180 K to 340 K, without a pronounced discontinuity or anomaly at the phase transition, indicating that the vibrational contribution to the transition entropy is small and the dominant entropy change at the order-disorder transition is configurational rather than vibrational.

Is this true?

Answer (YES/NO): NO